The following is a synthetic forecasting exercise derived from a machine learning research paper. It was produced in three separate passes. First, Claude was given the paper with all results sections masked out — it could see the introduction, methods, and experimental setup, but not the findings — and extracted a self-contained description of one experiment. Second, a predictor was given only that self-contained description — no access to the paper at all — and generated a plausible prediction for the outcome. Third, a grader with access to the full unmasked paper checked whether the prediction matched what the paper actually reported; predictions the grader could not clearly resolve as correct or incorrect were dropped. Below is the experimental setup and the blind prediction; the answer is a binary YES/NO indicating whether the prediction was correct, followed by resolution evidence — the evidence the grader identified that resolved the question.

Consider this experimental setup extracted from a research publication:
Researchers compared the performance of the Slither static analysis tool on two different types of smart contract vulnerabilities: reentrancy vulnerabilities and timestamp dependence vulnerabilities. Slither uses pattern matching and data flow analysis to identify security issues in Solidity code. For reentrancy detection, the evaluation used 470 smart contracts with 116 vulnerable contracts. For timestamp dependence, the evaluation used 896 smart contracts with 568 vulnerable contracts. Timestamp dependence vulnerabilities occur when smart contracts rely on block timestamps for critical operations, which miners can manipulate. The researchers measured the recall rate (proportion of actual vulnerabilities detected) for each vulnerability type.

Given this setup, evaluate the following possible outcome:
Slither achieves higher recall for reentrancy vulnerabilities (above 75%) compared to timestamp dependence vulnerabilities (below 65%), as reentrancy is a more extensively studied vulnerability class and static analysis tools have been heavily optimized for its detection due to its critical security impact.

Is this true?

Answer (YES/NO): NO